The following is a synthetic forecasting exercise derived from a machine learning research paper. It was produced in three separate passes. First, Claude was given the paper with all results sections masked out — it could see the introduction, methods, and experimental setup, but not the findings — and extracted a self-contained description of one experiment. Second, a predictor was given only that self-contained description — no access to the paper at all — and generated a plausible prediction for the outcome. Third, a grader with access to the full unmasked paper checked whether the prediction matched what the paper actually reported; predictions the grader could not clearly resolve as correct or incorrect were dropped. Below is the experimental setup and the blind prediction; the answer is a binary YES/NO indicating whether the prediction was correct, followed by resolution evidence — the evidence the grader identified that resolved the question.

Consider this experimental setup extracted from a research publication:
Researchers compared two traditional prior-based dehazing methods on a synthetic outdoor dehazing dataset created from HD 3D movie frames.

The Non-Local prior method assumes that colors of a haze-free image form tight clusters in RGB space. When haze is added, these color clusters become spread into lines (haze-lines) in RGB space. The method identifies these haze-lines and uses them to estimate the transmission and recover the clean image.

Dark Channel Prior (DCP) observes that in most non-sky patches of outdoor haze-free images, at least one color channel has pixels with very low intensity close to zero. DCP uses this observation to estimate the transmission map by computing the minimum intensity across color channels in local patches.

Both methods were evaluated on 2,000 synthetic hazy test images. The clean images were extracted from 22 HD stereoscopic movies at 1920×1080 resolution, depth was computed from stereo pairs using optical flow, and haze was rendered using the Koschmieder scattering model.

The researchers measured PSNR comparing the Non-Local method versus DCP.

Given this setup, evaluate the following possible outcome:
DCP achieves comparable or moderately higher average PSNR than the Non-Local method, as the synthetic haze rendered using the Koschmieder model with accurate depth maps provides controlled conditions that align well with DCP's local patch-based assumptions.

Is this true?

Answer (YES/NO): YES